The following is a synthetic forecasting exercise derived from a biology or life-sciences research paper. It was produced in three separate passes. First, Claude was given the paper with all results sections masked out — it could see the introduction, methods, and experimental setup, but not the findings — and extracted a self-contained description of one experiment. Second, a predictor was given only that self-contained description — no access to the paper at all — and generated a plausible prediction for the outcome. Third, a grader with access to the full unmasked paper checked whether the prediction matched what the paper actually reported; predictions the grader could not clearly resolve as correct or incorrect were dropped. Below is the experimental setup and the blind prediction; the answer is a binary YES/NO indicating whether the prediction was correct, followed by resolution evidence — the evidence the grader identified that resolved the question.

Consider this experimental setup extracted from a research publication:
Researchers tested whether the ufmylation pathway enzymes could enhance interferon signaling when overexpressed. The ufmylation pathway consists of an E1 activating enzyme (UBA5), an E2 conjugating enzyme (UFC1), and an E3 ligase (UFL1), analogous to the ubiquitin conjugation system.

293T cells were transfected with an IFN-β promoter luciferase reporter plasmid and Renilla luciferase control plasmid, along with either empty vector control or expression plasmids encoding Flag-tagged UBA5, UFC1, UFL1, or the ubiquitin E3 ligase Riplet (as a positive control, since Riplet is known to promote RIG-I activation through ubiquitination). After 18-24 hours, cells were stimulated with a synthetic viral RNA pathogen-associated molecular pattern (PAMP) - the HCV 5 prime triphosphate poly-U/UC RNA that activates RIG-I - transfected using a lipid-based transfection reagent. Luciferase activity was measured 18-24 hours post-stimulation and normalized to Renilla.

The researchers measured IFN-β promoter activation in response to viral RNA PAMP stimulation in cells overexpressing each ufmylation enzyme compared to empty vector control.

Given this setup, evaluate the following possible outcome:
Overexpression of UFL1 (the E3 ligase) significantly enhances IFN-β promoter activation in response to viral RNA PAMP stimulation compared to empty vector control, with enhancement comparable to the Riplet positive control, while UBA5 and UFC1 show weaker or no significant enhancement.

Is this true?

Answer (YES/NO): NO